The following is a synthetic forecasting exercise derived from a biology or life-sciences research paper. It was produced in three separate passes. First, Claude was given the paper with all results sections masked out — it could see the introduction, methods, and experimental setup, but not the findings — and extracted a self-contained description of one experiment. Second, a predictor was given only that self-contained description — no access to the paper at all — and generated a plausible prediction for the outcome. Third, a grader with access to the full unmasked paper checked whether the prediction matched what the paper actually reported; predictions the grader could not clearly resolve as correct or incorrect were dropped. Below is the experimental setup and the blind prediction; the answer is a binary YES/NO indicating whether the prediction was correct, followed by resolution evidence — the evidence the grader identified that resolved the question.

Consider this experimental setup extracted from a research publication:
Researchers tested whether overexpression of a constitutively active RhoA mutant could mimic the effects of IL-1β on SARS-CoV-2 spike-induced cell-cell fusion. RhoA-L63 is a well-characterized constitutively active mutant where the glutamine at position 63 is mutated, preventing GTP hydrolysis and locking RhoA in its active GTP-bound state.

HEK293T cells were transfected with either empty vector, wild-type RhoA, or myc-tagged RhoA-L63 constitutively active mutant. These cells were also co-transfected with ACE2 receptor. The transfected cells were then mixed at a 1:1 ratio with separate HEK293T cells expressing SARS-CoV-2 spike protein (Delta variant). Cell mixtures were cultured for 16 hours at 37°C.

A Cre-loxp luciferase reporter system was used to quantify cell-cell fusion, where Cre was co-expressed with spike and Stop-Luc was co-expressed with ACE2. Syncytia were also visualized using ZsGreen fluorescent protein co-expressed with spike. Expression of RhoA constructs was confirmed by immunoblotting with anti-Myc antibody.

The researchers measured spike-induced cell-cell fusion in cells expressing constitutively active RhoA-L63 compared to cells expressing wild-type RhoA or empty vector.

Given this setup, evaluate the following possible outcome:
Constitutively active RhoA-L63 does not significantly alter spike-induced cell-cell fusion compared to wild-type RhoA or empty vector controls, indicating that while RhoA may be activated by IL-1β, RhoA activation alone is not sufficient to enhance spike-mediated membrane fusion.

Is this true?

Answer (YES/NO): NO